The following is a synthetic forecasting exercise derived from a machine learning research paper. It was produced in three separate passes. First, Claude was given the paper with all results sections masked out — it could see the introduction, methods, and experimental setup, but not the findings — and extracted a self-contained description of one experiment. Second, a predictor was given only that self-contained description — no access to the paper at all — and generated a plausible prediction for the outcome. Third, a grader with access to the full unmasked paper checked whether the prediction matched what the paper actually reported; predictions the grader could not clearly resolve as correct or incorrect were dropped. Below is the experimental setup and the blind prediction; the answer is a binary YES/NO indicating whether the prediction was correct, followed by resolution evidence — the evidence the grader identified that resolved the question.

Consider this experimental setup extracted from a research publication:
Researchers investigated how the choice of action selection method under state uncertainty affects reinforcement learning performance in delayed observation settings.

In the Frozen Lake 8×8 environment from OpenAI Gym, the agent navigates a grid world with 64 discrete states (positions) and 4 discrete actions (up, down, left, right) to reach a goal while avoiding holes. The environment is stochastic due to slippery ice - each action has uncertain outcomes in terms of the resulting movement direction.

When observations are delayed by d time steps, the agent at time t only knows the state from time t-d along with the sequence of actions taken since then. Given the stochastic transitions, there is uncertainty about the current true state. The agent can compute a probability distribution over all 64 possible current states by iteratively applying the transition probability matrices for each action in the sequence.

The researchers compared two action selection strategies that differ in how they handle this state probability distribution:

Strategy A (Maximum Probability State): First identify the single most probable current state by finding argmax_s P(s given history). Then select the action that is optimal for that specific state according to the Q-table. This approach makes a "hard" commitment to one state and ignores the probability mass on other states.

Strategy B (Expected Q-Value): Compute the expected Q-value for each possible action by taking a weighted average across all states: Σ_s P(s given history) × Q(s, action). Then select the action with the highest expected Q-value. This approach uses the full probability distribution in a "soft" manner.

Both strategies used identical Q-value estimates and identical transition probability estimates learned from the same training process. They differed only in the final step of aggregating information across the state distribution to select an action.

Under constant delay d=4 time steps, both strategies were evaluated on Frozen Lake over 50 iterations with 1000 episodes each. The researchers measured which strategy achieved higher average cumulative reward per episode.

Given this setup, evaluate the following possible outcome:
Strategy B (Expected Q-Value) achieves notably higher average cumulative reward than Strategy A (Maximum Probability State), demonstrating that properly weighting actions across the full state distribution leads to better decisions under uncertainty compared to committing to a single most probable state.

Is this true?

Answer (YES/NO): YES